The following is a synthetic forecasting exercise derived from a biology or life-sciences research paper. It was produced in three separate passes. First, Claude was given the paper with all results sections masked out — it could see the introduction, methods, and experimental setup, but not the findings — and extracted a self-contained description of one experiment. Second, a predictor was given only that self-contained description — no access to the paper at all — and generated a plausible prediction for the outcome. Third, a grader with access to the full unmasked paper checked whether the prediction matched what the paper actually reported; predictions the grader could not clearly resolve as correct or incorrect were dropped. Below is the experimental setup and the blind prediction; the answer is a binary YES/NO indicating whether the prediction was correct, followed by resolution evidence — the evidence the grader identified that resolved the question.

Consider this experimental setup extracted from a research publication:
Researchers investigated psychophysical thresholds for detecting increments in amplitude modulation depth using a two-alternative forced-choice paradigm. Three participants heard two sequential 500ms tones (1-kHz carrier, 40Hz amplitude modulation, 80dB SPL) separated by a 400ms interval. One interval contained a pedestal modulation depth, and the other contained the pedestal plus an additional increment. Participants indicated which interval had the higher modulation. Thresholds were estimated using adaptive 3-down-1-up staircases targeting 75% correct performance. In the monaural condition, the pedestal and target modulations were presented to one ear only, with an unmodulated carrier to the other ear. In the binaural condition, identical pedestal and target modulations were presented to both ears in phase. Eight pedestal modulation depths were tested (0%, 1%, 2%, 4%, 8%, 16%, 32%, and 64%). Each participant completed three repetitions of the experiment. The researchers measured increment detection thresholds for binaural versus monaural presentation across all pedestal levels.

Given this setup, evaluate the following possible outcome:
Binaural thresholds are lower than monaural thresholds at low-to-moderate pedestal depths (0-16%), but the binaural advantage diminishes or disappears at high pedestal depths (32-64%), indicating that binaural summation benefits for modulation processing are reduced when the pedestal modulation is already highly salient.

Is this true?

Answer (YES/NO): NO